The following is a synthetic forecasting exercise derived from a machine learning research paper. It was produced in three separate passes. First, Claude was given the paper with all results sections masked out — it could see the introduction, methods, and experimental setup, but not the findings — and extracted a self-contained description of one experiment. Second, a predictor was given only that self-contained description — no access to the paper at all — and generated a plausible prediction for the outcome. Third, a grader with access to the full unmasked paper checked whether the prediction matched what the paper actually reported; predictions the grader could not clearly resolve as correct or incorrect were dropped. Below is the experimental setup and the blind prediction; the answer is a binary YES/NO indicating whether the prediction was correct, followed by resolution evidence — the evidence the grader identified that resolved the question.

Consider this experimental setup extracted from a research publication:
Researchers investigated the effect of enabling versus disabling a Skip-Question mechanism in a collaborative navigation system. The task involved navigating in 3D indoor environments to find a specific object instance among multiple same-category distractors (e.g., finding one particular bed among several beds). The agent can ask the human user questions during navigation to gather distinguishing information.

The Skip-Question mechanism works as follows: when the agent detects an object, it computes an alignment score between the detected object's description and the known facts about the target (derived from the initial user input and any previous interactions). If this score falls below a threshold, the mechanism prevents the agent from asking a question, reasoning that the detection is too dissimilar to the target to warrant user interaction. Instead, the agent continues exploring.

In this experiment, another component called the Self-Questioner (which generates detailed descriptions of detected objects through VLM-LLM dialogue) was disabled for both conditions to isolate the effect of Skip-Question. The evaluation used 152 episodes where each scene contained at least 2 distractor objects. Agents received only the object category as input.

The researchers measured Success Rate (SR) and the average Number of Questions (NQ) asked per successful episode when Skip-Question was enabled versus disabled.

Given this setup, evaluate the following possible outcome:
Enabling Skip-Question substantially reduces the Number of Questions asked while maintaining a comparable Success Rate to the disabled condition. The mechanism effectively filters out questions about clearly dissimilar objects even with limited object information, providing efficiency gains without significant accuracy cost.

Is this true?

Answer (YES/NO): NO